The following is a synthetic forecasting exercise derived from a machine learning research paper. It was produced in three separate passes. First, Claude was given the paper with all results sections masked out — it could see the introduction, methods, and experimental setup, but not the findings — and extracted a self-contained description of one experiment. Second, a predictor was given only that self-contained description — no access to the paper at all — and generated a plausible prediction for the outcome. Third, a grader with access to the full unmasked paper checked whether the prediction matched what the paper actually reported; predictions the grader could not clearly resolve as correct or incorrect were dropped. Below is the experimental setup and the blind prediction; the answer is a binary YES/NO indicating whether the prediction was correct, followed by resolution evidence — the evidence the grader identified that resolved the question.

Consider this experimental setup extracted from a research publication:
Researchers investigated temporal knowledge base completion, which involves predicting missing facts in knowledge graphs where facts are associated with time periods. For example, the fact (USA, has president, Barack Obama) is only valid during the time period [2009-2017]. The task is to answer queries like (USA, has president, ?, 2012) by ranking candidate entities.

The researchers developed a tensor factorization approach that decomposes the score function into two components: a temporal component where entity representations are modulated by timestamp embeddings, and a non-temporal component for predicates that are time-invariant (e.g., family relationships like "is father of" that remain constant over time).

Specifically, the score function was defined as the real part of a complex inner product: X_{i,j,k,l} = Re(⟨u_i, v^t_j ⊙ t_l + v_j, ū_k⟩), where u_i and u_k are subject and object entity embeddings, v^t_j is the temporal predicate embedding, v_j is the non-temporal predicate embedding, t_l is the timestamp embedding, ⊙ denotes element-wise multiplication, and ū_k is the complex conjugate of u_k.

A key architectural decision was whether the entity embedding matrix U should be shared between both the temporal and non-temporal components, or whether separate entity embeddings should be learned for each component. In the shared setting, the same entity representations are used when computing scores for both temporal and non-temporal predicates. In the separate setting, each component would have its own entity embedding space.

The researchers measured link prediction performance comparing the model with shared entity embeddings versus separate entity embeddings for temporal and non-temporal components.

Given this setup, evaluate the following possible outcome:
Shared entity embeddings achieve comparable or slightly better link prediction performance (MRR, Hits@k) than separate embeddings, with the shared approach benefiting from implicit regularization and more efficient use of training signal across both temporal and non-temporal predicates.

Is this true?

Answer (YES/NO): YES